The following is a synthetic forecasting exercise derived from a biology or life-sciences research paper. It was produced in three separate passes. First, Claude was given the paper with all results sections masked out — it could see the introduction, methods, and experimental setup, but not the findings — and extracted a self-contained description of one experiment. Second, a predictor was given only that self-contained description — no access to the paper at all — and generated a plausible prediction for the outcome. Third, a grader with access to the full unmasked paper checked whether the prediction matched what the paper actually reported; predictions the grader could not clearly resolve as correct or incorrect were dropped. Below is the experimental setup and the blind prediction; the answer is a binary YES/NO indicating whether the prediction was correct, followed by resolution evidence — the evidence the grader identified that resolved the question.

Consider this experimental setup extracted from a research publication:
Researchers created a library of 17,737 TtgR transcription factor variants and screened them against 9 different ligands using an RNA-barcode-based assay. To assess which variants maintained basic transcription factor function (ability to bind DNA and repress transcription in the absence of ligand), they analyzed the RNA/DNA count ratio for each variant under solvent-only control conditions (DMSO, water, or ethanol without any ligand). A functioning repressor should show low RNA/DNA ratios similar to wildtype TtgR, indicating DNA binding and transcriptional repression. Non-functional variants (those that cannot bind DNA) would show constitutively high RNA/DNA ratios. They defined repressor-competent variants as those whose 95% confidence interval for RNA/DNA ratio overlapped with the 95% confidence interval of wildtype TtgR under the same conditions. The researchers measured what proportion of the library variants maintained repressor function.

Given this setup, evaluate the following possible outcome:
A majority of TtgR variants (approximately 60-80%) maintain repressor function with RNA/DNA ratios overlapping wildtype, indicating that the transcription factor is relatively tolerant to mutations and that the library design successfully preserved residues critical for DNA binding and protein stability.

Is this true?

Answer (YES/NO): NO